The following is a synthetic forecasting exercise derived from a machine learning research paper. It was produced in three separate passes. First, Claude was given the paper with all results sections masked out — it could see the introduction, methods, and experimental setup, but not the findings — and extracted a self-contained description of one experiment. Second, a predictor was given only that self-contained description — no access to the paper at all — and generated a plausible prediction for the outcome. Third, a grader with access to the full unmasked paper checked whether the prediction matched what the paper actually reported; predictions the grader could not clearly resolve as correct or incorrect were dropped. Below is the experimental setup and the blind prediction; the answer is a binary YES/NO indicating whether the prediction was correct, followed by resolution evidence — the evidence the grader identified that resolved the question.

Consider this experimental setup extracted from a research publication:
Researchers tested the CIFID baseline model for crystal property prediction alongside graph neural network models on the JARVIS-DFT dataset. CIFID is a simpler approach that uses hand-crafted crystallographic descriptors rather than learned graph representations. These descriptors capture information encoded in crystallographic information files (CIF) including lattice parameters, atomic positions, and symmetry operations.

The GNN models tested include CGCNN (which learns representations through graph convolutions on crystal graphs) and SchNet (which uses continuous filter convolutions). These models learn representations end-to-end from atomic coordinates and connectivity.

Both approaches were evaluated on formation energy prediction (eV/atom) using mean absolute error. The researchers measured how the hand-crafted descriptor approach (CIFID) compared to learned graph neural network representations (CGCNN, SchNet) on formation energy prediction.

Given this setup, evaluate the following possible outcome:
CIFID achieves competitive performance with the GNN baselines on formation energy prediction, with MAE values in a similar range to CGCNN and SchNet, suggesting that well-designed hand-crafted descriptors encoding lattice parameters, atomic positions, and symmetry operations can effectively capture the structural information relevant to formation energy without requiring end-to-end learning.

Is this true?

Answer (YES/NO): NO